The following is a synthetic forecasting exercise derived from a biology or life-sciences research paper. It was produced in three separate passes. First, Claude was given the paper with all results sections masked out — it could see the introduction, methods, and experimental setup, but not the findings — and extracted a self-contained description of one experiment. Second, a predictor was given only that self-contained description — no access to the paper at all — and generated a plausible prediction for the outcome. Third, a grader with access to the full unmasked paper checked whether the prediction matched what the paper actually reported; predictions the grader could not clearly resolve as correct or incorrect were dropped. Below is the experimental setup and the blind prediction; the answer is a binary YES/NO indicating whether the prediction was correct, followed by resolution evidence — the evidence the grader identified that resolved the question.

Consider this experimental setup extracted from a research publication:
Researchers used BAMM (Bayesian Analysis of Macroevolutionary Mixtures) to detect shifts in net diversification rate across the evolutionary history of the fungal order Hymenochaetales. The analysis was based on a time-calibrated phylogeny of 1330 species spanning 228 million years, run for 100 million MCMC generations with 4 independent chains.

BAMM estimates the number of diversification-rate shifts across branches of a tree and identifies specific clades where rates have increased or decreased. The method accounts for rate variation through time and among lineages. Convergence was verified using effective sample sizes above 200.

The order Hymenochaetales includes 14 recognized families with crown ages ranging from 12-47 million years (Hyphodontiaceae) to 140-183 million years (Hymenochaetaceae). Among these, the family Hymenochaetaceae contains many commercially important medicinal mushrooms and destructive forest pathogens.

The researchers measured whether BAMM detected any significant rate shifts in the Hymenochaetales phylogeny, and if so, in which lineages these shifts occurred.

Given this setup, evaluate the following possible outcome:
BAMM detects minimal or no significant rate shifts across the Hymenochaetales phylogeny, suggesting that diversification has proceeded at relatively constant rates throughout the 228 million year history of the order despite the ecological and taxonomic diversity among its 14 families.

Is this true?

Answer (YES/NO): NO